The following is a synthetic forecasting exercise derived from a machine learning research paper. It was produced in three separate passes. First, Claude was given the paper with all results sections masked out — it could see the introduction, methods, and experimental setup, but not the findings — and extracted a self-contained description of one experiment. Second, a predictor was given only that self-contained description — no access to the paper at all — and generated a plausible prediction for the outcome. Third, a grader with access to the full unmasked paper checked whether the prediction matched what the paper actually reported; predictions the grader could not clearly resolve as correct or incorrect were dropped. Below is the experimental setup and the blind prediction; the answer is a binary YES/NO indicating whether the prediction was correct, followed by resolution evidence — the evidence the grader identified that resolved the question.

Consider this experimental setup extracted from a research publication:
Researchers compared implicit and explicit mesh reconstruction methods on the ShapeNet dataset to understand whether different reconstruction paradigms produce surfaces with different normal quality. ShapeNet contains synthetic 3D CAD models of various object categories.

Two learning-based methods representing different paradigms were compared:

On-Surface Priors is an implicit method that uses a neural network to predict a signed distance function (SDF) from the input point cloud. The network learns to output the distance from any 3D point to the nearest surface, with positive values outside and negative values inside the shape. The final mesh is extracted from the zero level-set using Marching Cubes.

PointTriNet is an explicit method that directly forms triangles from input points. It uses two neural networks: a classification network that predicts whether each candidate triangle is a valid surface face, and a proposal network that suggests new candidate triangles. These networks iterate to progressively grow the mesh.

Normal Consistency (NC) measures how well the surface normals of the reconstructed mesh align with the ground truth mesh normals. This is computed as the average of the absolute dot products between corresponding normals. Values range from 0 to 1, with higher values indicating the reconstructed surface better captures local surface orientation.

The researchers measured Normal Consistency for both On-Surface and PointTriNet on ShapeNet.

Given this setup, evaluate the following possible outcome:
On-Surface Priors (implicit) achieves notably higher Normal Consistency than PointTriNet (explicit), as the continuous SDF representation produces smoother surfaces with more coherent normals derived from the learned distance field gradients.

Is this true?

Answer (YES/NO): NO